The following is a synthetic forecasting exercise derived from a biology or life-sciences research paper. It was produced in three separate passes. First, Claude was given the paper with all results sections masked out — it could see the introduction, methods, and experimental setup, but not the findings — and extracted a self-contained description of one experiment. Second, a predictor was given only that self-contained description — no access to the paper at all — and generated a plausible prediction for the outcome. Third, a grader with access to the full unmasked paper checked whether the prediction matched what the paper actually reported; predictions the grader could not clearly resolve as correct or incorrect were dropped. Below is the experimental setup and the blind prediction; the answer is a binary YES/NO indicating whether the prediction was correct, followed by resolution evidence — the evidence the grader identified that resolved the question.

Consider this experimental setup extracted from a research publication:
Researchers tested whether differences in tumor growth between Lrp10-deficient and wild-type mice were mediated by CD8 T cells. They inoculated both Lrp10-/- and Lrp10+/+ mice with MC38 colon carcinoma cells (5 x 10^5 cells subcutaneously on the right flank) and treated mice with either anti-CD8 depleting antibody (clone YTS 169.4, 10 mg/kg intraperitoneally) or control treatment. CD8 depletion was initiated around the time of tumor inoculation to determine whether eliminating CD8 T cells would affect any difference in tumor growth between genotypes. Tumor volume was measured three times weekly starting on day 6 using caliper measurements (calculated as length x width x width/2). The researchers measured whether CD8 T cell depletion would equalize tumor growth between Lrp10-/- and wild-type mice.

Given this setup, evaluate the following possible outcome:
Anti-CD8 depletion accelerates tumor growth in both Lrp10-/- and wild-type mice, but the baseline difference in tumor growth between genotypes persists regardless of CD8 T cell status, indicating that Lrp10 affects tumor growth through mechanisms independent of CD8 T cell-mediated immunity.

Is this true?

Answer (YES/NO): NO